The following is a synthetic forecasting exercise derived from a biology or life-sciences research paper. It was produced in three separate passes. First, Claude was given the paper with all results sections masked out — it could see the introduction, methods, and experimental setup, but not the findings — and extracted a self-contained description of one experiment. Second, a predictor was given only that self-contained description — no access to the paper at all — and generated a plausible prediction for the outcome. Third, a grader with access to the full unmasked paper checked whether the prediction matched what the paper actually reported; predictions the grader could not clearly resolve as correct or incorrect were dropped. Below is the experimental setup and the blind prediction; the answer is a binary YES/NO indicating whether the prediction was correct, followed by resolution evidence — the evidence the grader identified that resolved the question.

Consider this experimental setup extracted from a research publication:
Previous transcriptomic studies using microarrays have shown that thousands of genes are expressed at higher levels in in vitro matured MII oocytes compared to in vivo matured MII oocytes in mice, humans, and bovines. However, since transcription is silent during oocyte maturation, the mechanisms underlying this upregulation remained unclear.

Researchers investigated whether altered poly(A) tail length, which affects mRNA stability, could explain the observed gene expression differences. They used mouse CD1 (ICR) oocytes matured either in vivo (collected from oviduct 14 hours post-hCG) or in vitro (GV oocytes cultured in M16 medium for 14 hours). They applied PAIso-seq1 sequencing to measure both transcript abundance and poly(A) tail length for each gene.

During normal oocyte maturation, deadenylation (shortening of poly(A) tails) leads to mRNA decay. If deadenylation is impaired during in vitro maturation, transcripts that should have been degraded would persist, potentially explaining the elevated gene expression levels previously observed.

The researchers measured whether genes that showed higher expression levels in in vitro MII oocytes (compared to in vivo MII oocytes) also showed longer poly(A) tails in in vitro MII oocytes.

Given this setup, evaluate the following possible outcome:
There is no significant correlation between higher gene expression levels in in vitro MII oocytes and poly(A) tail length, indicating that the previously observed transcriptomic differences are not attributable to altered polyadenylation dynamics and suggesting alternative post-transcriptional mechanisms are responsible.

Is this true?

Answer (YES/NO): NO